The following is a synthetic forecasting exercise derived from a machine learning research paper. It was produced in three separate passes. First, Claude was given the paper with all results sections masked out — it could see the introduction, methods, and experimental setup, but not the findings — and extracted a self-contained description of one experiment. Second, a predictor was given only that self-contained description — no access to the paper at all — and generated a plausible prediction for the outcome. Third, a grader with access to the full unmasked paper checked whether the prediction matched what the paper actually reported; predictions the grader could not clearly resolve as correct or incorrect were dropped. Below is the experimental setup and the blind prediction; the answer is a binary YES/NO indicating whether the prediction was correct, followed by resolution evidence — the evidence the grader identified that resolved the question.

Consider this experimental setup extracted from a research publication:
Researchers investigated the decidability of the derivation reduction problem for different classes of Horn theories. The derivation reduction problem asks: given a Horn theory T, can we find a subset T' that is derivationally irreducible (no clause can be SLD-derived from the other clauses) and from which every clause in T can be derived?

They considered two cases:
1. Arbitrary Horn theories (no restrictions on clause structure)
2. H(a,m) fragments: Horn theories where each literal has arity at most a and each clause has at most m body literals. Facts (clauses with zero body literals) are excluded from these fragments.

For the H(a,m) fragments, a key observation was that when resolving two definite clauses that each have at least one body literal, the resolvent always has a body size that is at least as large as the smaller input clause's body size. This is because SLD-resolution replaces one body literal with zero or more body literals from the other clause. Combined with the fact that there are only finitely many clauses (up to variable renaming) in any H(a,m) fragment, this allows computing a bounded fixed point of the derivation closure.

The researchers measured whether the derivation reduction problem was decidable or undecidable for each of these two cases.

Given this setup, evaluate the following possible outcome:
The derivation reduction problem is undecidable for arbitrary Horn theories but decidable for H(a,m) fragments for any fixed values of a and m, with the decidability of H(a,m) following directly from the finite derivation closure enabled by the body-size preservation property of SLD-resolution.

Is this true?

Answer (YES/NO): YES